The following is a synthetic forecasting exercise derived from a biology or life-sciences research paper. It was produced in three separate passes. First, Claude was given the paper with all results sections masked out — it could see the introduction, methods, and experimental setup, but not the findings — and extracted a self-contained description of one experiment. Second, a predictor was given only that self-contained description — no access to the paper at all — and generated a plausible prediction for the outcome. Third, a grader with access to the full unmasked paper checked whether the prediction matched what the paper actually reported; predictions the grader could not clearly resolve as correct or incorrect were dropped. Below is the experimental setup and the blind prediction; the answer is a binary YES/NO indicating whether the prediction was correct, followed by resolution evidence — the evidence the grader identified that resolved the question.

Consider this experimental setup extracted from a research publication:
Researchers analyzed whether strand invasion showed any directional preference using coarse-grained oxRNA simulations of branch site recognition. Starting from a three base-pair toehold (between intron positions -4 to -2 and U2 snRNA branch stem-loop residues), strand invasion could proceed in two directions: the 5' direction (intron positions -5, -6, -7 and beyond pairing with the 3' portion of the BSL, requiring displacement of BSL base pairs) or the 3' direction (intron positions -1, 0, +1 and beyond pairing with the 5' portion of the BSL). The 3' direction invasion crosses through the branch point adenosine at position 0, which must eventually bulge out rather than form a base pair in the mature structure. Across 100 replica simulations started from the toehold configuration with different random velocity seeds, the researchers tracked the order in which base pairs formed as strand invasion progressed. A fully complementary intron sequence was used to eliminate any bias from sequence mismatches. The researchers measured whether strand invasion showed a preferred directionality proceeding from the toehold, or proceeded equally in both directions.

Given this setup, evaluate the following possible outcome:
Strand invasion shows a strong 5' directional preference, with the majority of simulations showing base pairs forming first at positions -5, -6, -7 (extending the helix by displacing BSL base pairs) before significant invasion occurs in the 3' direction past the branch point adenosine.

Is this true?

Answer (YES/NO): NO